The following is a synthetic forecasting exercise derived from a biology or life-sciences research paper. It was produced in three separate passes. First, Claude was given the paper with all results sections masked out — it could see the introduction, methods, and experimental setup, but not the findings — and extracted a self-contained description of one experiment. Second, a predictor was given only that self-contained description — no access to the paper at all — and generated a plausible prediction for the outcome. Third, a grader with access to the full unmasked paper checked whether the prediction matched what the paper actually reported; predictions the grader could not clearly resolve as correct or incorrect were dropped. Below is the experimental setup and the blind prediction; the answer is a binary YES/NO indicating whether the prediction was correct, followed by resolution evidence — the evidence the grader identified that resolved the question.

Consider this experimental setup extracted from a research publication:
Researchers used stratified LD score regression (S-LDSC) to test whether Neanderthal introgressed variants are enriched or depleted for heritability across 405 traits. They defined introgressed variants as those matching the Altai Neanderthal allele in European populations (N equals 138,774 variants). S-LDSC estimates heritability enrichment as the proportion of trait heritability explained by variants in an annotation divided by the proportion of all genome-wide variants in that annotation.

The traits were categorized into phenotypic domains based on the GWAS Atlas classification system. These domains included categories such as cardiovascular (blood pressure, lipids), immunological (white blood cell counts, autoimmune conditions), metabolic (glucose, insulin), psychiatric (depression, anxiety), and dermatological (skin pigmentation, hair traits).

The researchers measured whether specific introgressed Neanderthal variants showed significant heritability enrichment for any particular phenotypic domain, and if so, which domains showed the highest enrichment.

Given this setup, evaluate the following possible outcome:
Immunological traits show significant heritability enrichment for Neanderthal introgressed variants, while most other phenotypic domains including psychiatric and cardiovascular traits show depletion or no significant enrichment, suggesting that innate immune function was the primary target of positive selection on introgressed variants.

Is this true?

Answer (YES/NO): NO